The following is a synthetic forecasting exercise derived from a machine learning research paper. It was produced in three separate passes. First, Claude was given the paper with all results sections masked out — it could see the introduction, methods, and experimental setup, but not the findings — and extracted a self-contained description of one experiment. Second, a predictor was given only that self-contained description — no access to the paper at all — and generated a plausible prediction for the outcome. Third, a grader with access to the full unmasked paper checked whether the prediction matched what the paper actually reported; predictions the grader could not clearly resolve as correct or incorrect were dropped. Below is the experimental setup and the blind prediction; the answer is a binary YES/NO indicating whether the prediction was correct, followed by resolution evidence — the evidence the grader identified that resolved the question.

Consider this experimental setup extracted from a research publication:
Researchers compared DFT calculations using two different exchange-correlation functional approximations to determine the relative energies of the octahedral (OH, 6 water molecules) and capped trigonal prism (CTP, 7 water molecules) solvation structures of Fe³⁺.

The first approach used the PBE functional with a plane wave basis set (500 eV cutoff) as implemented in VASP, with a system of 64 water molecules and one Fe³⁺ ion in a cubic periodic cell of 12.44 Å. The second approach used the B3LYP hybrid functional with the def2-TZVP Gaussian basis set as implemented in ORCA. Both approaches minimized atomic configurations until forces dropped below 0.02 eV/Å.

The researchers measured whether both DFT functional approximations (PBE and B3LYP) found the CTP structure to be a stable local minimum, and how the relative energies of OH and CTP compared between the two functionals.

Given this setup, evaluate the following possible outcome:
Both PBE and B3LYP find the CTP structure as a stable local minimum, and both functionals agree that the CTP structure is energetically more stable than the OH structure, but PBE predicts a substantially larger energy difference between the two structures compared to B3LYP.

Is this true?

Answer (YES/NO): NO